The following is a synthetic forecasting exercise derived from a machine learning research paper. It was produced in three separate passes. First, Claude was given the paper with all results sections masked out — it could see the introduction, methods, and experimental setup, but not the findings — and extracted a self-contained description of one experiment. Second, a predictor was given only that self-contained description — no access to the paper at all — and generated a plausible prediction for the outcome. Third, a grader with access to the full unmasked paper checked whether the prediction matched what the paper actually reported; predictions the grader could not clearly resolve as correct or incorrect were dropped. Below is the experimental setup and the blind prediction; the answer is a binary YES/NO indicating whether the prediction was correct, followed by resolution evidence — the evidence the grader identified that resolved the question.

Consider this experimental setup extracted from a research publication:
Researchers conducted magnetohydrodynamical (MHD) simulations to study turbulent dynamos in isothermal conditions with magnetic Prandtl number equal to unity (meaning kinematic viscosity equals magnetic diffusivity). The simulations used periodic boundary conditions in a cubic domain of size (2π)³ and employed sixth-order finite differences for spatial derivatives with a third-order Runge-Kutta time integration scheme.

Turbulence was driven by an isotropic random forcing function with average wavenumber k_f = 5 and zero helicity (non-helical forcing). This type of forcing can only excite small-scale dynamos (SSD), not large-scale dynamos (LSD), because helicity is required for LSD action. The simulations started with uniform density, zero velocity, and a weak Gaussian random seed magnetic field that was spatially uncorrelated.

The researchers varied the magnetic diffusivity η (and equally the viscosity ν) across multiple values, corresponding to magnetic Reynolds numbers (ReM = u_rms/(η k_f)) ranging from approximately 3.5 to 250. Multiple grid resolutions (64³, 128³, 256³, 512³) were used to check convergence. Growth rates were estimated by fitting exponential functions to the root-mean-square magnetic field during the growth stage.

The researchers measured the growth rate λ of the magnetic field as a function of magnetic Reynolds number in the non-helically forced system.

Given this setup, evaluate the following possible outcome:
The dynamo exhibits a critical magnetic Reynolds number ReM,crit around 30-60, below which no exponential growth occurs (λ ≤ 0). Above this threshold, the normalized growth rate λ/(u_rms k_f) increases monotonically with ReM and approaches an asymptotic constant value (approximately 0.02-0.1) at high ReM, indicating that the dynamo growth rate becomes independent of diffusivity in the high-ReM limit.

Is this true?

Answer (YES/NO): NO